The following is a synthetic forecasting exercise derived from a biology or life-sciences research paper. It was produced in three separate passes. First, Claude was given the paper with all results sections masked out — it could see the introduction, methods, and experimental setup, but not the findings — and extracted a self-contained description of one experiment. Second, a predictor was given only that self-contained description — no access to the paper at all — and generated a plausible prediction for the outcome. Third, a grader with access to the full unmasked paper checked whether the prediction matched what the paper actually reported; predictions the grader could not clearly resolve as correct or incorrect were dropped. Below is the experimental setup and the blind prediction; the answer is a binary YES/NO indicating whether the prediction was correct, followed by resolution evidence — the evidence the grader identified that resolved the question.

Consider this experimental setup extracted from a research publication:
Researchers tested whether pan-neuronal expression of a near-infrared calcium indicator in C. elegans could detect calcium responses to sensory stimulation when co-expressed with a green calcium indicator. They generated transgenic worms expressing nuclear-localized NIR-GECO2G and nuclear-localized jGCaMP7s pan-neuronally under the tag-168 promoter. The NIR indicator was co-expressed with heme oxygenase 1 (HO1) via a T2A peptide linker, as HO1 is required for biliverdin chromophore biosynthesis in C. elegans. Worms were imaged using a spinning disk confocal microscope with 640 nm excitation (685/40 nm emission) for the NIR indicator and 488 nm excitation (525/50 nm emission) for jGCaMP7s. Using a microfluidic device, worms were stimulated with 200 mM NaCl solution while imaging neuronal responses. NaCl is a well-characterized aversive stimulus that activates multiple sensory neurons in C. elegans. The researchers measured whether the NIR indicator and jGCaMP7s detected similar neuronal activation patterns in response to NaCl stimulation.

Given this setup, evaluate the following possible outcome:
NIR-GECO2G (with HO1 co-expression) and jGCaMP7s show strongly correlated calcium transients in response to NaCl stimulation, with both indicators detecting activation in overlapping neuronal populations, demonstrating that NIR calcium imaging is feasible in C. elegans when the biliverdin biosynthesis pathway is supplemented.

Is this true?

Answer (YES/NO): NO